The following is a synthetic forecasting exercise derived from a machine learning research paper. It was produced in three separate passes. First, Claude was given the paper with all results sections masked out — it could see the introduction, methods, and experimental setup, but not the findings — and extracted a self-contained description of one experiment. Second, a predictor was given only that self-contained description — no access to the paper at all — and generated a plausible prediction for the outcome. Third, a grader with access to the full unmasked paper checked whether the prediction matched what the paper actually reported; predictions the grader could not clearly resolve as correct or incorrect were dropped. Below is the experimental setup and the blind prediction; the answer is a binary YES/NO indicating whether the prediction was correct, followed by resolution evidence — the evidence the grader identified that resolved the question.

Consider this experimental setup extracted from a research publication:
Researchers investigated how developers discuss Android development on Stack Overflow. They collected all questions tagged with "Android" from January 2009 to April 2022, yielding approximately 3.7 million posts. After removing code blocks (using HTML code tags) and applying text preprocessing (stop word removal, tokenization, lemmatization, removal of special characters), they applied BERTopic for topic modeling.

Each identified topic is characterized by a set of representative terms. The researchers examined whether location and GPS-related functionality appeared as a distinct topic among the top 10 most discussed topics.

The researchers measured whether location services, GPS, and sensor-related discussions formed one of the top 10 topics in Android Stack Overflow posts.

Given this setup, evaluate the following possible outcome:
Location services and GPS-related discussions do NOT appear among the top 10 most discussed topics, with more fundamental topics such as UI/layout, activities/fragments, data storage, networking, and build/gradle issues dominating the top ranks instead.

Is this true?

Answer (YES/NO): NO